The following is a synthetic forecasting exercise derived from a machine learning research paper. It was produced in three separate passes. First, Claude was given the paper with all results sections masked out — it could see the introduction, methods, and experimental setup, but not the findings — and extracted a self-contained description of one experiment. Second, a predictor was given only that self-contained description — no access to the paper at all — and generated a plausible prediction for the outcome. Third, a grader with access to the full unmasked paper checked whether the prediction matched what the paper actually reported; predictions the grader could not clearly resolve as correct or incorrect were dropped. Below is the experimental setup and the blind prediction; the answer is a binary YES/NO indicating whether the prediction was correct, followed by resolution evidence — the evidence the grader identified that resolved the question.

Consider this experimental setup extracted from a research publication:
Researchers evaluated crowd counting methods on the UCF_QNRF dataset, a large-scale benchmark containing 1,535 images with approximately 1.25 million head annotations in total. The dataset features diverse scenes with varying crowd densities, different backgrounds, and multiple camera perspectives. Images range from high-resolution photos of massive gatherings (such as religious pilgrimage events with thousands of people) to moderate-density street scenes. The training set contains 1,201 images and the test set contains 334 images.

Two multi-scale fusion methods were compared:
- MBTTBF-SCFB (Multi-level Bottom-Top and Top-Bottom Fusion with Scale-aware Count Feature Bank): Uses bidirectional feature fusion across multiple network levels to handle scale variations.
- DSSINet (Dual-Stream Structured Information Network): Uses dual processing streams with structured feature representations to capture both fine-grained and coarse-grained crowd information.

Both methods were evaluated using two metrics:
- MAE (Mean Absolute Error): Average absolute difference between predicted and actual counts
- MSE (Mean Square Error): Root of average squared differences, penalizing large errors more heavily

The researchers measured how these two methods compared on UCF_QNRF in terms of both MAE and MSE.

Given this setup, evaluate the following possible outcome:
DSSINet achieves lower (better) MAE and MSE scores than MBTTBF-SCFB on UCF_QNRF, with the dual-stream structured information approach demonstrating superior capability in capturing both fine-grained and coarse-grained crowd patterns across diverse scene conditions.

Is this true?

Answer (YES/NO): NO